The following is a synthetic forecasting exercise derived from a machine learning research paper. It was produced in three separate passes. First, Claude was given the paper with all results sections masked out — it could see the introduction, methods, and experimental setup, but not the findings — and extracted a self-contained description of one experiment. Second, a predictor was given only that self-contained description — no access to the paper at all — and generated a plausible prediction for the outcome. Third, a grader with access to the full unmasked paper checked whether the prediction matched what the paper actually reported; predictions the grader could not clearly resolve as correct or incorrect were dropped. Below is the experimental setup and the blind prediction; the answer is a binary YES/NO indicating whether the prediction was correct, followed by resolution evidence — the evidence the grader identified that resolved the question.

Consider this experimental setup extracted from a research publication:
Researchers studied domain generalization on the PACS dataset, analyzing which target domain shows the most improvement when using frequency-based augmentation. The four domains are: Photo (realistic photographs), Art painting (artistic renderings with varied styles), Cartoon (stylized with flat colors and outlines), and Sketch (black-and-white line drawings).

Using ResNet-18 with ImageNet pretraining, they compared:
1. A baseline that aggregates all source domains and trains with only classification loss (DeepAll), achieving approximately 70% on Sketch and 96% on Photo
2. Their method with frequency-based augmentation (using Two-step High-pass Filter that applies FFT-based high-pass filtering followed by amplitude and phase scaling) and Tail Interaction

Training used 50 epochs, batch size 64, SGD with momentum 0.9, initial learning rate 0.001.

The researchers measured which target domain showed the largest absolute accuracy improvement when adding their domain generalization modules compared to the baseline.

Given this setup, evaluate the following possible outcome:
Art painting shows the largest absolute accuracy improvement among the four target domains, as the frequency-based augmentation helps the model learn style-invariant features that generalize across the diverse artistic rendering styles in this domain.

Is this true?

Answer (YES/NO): NO